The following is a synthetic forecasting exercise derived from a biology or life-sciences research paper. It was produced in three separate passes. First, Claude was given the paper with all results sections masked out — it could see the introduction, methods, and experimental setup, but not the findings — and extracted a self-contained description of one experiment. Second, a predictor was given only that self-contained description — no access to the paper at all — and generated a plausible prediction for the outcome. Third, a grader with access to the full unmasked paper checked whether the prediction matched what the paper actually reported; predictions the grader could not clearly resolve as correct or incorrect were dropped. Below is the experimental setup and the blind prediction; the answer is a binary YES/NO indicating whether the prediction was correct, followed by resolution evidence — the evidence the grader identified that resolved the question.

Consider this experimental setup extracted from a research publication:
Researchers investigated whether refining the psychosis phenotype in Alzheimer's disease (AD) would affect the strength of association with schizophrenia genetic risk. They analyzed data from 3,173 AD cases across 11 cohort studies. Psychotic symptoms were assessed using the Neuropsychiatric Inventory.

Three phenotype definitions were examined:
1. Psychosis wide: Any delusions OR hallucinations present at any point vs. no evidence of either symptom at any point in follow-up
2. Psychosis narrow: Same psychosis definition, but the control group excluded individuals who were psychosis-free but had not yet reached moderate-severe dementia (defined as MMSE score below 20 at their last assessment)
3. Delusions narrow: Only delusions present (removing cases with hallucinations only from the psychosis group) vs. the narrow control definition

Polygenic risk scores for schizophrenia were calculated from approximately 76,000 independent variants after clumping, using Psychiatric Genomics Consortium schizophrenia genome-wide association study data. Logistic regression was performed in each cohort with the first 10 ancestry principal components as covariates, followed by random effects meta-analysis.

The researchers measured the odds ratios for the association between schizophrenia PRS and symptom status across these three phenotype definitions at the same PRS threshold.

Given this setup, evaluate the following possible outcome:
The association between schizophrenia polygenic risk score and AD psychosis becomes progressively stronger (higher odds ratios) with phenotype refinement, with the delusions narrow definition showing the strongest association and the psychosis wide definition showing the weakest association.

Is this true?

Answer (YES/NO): YES